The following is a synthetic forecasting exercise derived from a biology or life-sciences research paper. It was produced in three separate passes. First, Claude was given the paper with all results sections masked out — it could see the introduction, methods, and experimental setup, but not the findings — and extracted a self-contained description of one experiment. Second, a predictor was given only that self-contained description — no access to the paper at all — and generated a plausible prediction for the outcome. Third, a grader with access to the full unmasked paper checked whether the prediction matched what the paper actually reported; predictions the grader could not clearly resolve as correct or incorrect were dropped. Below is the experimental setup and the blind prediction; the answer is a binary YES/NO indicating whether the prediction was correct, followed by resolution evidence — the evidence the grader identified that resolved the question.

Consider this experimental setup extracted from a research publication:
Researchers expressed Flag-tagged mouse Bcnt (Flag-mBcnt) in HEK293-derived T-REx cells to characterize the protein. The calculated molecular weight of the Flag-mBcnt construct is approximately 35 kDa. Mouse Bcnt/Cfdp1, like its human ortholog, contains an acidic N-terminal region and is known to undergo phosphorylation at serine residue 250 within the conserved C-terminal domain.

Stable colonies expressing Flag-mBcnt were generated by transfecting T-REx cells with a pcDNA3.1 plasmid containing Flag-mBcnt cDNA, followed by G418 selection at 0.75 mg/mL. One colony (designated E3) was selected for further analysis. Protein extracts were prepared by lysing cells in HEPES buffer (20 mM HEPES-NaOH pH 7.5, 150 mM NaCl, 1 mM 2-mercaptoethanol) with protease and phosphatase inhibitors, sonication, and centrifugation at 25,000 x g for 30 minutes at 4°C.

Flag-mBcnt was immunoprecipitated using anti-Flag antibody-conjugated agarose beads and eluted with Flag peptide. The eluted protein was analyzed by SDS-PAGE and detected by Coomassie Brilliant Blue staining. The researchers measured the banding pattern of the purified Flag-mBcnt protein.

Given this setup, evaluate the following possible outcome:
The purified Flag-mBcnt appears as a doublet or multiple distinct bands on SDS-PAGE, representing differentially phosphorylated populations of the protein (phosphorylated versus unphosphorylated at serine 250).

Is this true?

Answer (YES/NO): YES